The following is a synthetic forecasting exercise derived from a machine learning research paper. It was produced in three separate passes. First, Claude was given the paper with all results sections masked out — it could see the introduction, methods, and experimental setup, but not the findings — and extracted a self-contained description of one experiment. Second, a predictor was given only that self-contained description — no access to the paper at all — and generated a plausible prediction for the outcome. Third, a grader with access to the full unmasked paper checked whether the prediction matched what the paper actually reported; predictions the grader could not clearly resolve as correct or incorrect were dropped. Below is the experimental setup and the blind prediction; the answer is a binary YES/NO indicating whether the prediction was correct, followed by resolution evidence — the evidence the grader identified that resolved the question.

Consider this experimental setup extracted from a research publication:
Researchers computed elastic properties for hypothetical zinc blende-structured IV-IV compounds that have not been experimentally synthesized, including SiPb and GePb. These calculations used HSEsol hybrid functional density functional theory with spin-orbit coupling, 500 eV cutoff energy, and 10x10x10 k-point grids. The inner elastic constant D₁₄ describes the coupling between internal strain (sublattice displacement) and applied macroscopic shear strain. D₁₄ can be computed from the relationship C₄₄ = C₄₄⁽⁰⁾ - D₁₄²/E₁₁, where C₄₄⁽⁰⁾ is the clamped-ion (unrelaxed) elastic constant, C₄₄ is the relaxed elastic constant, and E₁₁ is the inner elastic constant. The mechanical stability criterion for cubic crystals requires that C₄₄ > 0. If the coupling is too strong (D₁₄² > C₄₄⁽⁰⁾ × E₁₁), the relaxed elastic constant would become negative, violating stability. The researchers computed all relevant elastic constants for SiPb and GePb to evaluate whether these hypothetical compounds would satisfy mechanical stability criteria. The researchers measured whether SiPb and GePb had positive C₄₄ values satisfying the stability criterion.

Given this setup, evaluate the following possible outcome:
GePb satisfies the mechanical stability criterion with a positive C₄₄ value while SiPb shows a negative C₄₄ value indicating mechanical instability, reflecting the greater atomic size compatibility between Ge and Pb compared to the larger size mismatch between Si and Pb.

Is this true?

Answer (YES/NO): NO